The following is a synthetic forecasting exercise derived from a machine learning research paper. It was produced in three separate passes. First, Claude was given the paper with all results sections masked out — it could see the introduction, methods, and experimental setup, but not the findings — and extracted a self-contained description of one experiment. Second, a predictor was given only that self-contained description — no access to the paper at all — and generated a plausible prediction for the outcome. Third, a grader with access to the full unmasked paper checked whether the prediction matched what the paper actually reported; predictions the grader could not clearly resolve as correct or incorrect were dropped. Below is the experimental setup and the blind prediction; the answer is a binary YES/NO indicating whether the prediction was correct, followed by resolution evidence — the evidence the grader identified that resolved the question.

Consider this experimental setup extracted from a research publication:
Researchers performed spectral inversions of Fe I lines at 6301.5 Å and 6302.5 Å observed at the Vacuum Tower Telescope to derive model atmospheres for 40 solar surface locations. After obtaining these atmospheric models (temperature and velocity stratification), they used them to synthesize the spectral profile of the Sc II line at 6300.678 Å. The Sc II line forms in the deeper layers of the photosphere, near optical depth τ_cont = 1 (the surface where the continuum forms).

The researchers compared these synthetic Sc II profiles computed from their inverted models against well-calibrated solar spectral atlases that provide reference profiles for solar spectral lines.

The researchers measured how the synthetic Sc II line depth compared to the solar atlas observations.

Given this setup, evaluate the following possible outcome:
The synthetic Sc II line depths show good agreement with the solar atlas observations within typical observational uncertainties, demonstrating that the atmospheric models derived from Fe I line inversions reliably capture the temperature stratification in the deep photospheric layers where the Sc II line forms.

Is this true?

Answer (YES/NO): NO